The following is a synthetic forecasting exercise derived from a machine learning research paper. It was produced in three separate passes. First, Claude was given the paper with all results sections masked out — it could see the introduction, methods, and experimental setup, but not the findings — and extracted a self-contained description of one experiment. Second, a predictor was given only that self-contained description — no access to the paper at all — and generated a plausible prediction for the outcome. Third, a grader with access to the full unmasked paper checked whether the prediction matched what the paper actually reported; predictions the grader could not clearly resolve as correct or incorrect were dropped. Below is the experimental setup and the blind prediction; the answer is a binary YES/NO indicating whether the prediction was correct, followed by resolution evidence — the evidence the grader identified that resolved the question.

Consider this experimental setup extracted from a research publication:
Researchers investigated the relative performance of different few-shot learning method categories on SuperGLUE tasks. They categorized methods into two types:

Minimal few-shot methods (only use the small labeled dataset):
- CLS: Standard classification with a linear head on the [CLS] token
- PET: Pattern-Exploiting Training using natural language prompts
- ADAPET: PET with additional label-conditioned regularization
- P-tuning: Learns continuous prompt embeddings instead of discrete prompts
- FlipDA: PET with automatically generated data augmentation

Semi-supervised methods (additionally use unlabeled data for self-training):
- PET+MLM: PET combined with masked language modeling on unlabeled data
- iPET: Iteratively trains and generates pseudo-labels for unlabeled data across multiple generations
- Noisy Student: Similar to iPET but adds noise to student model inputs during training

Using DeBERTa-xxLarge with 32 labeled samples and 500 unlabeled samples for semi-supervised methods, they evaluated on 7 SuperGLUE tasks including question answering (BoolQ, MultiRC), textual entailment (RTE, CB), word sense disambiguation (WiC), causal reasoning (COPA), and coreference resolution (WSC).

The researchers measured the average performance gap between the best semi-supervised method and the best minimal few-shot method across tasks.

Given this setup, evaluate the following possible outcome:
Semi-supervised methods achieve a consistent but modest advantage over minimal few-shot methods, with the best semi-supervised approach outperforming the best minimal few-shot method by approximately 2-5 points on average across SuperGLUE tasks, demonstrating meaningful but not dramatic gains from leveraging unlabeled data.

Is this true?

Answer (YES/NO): NO